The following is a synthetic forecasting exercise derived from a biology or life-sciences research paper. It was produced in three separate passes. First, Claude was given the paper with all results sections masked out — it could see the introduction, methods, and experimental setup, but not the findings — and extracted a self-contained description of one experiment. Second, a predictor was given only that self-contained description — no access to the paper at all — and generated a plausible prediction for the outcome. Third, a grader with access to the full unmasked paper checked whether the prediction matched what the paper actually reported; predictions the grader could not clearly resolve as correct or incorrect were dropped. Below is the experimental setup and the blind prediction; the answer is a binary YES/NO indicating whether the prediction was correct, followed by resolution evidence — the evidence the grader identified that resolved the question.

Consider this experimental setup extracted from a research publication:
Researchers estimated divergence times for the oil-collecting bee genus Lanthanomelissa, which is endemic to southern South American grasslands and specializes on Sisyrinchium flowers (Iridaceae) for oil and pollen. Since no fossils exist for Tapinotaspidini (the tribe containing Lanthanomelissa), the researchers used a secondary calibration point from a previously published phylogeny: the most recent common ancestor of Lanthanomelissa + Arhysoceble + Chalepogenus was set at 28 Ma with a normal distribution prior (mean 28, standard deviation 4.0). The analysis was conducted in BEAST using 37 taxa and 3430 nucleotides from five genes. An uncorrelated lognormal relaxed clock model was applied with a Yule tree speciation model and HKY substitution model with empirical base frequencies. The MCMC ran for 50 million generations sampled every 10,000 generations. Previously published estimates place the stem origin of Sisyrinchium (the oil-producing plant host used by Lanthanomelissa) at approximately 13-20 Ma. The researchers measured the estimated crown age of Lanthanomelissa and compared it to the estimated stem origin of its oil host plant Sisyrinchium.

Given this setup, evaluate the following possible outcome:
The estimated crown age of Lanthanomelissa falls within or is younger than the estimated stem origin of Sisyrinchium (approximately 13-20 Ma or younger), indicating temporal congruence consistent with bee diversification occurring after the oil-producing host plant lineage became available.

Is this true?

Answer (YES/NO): YES